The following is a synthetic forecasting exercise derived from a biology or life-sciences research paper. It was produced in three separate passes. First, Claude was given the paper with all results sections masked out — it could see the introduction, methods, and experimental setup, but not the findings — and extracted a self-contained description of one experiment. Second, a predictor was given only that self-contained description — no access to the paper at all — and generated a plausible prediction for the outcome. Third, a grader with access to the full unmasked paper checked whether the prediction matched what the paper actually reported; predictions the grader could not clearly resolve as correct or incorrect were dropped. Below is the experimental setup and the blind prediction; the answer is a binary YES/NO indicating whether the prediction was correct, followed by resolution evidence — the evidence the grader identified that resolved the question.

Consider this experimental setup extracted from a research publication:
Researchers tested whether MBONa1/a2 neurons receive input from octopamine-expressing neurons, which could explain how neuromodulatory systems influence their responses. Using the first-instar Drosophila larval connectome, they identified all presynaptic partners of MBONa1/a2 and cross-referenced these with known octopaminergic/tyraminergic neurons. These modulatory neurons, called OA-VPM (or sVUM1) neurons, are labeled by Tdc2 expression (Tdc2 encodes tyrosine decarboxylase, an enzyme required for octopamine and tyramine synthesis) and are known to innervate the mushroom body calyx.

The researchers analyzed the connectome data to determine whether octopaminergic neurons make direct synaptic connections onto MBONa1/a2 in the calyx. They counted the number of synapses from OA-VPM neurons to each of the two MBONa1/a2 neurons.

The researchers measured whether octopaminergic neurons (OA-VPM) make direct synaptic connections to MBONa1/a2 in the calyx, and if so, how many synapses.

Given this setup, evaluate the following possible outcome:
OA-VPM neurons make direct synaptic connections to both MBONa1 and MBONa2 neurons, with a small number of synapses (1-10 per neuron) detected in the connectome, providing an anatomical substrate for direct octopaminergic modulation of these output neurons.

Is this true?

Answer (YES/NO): NO